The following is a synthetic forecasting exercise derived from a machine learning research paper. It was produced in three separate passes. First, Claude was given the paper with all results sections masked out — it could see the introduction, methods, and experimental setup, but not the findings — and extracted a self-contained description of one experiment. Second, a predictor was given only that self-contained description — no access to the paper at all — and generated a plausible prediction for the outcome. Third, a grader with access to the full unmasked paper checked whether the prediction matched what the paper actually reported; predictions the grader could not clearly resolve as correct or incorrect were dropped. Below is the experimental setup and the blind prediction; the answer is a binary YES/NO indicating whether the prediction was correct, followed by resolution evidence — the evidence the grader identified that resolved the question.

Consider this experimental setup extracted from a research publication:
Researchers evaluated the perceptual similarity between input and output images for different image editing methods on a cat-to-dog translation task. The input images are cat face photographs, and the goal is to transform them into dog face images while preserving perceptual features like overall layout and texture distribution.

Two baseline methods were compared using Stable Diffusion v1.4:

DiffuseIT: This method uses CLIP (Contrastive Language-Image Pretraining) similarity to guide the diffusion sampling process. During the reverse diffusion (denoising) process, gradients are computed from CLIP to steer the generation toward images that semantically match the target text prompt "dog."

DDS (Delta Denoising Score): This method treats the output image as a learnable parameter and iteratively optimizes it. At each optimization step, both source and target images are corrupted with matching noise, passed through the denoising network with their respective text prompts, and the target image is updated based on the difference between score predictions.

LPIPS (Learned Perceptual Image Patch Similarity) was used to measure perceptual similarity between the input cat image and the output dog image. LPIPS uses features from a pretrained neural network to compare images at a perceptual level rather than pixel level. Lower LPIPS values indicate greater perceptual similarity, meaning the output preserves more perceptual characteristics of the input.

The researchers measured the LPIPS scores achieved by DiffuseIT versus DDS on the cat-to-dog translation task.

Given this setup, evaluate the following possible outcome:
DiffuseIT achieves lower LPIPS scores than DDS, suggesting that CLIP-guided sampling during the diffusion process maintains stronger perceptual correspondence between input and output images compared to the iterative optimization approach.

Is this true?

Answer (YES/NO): NO